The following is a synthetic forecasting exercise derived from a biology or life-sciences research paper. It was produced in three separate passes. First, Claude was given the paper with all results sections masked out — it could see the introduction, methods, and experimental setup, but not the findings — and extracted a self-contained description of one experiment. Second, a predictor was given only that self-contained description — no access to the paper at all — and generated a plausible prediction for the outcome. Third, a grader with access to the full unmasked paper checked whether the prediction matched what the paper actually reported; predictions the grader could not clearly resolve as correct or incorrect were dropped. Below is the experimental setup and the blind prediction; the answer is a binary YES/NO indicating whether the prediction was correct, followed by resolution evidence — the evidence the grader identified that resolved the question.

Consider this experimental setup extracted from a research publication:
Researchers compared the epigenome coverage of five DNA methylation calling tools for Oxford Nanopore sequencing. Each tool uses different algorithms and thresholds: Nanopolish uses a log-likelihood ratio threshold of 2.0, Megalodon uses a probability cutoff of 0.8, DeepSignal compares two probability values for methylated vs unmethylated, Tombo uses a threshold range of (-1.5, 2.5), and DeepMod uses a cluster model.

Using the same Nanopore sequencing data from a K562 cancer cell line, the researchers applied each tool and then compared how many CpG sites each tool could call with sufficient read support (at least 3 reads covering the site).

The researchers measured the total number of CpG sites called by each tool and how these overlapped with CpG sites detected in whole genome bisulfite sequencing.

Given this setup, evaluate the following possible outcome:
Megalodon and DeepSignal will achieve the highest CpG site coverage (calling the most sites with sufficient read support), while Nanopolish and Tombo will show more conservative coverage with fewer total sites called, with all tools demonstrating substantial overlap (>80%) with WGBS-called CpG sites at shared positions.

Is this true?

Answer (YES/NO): NO